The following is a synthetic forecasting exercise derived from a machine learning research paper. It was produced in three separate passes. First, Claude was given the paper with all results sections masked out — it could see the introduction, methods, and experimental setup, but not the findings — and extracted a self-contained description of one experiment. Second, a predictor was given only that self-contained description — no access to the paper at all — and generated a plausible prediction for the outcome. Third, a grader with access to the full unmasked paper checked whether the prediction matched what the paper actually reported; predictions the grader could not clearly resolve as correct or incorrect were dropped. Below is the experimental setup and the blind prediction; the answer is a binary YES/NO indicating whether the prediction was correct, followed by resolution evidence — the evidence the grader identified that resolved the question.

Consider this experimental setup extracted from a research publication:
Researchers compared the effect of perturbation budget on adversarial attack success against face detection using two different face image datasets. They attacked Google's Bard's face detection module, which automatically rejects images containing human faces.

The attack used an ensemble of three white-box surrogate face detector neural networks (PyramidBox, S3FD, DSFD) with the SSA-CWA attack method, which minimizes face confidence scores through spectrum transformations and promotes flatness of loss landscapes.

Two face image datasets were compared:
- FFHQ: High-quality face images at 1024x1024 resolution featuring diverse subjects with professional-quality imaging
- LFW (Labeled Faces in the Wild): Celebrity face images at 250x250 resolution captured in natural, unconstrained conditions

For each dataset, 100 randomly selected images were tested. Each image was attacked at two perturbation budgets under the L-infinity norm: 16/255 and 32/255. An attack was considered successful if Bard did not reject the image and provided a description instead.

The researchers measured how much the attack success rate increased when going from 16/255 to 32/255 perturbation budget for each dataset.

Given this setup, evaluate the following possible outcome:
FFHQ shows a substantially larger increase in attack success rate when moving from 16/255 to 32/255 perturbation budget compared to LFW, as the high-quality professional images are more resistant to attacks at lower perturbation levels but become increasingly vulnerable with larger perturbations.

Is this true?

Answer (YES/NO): NO